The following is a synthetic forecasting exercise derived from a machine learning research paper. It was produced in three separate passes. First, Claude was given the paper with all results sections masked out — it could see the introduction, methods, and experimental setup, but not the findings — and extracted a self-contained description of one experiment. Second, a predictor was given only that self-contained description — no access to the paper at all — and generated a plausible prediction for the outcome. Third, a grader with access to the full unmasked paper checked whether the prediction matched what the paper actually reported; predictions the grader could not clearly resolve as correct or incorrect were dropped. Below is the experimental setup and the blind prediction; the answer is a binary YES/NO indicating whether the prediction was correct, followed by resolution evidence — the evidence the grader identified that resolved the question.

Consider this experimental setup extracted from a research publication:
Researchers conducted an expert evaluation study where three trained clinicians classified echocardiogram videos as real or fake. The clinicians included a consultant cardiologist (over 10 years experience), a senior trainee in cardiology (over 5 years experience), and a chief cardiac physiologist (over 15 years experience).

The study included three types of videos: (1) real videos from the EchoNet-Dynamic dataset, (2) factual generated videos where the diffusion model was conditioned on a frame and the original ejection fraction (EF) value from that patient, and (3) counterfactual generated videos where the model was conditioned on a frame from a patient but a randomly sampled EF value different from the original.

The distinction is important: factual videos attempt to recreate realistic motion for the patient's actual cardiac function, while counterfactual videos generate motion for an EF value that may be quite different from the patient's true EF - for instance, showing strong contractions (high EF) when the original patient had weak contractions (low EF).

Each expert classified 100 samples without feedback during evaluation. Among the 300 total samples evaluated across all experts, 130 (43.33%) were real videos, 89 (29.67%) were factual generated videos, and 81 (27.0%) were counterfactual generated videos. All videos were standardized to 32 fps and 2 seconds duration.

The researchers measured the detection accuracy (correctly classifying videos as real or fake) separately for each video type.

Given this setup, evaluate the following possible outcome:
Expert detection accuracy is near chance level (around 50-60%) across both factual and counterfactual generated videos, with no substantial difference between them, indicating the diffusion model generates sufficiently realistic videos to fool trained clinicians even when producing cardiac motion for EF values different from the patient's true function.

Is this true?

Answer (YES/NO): NO